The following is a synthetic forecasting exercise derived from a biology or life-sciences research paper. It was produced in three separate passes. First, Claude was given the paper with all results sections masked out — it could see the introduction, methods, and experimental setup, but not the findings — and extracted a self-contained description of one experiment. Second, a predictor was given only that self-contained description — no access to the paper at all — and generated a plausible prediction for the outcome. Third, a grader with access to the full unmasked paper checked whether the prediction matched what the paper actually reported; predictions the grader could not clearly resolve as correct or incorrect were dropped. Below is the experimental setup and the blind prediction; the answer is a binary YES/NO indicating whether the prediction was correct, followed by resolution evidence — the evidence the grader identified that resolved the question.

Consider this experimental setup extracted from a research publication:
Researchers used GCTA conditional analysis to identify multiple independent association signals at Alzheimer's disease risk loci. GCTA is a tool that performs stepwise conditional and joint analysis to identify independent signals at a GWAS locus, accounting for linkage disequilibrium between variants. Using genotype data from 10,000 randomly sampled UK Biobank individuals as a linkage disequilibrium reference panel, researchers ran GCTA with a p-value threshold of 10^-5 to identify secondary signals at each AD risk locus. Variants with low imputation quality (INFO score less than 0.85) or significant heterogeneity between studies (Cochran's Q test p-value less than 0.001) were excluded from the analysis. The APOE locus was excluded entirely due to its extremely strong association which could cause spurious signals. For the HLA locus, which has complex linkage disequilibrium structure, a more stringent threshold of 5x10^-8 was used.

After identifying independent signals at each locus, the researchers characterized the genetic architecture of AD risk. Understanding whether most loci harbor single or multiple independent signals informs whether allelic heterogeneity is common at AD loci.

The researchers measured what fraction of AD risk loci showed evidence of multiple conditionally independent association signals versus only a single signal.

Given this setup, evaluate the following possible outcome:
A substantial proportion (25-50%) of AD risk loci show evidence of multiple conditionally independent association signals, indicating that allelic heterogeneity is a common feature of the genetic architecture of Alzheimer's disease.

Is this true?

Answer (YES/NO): YES